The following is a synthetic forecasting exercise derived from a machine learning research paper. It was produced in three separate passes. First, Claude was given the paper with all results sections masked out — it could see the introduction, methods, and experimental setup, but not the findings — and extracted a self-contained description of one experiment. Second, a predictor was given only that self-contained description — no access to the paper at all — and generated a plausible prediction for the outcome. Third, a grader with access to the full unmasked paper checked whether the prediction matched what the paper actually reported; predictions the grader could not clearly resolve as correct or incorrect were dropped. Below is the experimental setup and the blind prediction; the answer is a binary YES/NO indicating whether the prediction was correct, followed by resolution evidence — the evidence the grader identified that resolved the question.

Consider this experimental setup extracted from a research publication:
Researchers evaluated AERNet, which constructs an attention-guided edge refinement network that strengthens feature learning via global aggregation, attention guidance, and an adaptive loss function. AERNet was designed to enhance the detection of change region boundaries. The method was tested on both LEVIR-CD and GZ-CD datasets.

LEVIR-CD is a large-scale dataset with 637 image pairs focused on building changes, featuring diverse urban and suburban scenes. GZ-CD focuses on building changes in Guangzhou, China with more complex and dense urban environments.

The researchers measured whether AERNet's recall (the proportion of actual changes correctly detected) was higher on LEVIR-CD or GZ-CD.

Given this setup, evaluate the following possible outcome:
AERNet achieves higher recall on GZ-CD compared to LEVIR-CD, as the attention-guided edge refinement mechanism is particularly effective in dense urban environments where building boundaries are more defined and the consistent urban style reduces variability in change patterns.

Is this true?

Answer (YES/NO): NO